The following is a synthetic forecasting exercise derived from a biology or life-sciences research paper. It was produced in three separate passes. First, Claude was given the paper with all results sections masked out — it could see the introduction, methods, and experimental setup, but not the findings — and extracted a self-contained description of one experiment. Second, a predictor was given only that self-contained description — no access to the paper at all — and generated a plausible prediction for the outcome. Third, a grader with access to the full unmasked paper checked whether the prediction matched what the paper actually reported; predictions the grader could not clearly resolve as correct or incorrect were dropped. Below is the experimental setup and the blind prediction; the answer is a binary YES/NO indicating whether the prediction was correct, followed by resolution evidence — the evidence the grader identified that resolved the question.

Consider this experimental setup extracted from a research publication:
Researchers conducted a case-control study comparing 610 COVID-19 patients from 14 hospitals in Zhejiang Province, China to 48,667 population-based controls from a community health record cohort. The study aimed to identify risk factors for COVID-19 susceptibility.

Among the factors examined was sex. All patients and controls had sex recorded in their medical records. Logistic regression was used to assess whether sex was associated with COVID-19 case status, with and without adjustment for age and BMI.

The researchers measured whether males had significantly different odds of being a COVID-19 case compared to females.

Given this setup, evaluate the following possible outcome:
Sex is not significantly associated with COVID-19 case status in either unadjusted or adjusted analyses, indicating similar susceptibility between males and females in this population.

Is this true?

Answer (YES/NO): YES